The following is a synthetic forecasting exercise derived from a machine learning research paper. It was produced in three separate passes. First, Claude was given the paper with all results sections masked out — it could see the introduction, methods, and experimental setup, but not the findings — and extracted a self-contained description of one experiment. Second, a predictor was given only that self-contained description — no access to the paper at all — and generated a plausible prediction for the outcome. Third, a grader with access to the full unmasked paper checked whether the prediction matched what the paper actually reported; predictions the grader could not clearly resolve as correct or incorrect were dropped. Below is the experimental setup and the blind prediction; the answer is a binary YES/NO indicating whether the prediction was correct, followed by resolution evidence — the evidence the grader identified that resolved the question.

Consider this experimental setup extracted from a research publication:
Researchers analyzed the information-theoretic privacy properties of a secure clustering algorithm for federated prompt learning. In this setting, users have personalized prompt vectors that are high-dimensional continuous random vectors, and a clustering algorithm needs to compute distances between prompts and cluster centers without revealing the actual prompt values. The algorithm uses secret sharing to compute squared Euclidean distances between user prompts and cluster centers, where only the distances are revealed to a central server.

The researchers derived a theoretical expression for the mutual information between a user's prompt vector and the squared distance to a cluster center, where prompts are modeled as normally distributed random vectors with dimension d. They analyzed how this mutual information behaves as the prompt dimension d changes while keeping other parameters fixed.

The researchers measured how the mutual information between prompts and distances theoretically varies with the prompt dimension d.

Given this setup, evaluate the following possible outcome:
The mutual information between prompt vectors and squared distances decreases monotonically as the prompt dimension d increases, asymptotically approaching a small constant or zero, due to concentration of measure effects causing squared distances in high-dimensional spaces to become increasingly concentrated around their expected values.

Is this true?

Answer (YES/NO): NO